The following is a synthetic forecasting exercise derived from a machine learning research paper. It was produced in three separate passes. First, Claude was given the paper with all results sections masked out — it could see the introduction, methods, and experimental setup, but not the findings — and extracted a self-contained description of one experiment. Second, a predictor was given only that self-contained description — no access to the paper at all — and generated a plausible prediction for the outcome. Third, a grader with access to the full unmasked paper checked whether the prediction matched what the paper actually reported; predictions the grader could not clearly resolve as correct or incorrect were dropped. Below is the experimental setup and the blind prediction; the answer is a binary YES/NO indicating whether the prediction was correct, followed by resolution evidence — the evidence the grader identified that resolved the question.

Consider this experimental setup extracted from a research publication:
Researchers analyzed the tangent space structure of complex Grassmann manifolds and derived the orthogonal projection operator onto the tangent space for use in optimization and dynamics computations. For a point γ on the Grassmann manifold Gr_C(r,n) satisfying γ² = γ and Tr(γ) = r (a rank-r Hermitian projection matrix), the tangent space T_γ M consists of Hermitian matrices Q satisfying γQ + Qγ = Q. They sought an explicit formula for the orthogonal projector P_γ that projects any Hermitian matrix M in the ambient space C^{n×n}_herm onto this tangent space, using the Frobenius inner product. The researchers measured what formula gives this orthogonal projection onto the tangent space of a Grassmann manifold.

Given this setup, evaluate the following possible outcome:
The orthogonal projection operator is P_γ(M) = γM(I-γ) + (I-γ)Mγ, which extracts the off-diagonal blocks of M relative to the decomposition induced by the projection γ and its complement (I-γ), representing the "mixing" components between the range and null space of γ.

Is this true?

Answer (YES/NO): YES